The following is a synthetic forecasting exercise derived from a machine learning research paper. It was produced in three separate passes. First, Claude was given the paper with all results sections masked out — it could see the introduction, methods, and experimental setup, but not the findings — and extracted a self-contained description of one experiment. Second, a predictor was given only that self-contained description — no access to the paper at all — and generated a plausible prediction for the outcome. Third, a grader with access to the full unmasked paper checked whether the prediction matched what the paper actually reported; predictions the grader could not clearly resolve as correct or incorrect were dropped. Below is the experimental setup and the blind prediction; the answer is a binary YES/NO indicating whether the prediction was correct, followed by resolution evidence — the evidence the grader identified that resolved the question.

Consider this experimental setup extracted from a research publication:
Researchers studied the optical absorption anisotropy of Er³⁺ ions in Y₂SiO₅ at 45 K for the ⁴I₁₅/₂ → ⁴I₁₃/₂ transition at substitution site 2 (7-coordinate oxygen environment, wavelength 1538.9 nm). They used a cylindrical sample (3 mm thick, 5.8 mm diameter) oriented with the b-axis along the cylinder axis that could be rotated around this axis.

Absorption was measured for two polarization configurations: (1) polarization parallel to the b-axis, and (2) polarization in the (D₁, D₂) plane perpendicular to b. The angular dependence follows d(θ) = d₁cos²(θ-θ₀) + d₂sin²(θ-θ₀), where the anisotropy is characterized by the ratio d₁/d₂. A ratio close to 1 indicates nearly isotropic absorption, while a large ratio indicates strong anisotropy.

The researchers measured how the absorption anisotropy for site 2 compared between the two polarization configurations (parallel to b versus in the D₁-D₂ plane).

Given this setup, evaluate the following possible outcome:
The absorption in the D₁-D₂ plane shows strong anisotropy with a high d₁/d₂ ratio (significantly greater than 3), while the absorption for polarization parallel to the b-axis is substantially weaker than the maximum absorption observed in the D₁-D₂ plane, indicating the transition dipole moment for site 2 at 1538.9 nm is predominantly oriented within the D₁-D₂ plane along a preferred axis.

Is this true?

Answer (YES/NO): NO